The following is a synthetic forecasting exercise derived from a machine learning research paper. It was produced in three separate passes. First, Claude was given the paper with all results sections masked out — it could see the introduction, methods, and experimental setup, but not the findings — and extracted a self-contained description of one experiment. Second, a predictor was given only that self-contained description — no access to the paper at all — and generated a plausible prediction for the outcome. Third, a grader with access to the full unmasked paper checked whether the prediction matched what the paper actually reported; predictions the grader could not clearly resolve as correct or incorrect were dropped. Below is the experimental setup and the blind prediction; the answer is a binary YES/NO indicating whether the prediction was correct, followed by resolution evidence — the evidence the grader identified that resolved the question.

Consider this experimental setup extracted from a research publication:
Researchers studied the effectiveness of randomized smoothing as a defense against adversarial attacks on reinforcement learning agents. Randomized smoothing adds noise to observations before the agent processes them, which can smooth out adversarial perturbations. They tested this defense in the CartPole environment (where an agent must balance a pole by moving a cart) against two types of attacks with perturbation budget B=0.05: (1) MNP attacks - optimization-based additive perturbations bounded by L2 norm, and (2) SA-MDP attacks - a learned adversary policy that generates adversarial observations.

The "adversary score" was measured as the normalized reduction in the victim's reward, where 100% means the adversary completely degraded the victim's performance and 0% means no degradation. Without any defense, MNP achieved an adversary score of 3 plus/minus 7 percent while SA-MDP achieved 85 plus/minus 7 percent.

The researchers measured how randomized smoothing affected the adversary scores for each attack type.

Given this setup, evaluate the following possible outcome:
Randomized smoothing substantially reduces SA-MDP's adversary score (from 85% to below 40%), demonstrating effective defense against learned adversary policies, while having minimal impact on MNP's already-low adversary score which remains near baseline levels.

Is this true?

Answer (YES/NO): NO